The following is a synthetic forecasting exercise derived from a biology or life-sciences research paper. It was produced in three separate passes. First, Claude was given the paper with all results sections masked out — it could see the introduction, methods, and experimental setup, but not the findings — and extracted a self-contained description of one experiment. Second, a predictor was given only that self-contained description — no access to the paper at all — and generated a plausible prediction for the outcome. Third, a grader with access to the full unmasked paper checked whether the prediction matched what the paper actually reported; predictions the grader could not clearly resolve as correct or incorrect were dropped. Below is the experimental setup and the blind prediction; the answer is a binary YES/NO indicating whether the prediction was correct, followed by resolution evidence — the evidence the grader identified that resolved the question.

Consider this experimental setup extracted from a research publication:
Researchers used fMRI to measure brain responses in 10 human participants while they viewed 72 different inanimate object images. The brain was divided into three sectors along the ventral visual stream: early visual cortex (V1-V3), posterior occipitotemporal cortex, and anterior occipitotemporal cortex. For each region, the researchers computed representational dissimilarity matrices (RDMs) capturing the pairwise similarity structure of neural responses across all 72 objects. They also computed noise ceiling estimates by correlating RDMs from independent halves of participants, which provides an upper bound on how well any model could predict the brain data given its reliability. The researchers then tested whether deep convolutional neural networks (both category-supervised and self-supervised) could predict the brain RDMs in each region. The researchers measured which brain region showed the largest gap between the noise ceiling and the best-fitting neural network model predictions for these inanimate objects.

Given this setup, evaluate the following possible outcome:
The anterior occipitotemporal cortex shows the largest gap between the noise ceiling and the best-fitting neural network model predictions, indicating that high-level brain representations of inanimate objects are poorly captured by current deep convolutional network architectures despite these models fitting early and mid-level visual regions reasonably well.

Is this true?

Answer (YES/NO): YES